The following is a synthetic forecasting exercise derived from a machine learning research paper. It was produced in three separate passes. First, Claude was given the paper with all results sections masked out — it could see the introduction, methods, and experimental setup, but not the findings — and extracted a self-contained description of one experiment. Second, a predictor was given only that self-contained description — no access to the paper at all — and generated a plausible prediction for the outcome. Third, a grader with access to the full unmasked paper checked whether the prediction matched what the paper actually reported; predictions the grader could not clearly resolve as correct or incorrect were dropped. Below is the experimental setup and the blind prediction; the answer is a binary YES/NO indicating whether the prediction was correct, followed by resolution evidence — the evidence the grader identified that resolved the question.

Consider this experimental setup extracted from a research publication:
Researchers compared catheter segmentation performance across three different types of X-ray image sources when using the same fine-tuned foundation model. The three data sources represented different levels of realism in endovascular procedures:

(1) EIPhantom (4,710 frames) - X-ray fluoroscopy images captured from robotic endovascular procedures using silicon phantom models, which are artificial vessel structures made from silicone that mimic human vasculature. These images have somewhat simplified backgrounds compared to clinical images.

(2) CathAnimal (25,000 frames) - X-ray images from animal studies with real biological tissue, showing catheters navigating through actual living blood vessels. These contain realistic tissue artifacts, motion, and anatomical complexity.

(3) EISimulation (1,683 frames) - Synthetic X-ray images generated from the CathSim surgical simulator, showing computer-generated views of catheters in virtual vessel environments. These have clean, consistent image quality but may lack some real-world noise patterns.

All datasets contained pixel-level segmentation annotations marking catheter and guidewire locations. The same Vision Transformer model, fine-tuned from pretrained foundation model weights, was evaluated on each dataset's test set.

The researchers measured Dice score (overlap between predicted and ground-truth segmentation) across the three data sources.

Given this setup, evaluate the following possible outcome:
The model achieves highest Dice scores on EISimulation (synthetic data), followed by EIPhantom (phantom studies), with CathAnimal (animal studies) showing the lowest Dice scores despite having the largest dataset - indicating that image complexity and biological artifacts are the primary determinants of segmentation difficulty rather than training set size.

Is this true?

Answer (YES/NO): NO